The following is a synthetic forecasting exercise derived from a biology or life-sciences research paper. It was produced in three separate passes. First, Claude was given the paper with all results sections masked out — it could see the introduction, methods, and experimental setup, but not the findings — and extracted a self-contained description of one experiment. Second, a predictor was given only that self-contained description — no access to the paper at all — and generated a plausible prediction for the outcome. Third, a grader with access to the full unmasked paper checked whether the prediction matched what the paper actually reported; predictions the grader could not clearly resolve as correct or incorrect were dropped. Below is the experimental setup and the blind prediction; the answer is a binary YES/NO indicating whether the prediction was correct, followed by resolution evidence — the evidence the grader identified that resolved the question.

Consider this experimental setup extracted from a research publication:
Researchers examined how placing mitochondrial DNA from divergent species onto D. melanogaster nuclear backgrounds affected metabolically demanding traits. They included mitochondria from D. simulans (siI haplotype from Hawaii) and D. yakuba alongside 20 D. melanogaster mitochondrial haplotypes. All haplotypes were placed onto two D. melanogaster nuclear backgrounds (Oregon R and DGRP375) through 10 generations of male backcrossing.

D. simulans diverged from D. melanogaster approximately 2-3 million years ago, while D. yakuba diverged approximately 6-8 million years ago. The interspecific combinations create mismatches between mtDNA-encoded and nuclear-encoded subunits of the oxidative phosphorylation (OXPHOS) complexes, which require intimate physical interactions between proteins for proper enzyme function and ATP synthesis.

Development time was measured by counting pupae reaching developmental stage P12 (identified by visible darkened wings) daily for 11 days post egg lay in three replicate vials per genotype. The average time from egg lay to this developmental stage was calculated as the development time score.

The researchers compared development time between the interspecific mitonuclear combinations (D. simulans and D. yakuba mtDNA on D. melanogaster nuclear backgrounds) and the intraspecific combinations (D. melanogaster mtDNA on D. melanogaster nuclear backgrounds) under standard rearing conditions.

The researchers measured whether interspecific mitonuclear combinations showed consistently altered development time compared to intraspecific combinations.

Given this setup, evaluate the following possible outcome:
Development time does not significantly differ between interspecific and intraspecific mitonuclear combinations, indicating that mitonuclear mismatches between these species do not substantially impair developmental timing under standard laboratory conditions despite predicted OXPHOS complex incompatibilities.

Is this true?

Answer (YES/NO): YES